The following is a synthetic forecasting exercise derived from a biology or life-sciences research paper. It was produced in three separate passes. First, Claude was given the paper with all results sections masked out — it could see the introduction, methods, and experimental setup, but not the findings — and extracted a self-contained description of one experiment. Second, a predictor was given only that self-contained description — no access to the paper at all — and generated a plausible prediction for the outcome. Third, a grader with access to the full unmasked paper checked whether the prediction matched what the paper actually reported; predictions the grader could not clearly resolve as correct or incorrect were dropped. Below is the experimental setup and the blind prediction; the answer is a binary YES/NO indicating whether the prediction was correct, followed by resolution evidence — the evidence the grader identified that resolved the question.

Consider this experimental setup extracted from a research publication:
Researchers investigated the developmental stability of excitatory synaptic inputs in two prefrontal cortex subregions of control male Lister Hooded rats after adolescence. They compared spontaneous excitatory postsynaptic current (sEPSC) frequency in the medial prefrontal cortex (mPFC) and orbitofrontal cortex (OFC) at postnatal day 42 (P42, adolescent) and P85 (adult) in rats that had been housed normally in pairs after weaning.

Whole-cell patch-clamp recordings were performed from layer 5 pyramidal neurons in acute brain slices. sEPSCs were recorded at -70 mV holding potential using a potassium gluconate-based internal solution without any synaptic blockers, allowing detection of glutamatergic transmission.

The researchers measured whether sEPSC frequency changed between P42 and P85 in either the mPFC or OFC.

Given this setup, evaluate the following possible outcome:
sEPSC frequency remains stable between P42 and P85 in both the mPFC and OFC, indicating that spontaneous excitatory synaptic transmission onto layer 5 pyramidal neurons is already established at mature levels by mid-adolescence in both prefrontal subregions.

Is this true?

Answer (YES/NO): YES